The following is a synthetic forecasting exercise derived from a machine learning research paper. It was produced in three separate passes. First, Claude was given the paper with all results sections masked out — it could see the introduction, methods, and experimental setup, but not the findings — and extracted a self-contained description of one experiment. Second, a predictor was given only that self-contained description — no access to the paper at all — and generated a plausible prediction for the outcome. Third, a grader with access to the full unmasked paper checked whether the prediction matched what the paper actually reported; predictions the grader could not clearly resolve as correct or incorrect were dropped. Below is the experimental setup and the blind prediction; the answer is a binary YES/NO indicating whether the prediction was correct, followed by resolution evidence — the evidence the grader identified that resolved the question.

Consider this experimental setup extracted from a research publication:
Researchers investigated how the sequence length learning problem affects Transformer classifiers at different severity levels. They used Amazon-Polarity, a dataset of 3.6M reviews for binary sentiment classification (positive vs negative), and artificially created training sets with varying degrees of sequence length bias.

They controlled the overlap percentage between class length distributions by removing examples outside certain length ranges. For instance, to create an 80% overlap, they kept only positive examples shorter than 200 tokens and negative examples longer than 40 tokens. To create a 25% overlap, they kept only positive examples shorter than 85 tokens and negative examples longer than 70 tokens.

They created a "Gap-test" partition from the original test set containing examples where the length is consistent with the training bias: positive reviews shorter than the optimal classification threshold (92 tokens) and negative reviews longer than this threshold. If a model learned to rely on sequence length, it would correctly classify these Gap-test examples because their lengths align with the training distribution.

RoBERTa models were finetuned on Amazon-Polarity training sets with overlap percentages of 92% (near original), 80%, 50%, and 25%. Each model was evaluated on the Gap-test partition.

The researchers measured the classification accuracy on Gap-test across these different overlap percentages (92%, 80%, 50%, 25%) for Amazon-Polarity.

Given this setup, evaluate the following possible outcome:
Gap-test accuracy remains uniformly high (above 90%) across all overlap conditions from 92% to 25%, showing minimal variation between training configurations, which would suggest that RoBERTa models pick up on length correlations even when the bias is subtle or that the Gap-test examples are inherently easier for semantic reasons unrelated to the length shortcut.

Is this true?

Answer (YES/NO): NO